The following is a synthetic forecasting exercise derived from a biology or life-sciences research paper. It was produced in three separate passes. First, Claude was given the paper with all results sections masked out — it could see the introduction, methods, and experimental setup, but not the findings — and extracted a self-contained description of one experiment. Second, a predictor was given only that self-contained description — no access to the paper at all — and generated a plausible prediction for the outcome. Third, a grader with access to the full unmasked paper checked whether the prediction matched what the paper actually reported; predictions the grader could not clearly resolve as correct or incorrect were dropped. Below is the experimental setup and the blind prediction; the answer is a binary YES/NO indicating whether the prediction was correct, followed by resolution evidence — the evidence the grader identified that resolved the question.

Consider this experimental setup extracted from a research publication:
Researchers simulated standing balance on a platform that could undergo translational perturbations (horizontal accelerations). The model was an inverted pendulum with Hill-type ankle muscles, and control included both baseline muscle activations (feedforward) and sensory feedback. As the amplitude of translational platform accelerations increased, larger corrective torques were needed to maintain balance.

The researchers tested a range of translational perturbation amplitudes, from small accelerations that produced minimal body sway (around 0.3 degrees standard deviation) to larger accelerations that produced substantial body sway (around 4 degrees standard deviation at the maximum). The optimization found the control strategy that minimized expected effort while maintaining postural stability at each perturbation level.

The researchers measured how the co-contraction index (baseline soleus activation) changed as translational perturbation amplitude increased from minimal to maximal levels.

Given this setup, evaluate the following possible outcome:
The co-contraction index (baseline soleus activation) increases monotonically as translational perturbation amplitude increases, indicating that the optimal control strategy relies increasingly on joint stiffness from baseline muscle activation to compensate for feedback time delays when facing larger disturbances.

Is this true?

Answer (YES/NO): YES